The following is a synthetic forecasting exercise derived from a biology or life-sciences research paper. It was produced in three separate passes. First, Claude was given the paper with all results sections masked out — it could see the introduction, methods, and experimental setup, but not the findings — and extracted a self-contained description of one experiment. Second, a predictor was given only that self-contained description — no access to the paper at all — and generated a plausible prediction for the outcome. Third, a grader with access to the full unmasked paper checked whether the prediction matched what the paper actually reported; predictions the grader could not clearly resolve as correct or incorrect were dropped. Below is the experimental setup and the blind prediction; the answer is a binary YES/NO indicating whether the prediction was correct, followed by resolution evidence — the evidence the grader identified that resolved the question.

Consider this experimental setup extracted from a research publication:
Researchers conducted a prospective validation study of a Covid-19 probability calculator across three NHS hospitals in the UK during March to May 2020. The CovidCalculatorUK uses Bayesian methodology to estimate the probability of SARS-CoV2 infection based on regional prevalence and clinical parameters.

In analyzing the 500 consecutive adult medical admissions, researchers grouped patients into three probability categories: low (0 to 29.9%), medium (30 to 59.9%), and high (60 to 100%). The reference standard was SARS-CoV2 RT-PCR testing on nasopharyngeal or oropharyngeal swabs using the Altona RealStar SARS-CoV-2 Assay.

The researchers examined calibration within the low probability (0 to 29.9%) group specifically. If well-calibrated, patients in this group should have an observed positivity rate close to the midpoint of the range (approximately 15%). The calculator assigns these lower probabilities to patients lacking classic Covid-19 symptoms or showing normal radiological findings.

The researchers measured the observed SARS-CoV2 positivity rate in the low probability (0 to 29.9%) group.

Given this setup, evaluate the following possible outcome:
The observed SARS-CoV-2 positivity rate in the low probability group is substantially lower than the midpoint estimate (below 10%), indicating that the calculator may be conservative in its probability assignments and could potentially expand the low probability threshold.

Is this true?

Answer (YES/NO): NO